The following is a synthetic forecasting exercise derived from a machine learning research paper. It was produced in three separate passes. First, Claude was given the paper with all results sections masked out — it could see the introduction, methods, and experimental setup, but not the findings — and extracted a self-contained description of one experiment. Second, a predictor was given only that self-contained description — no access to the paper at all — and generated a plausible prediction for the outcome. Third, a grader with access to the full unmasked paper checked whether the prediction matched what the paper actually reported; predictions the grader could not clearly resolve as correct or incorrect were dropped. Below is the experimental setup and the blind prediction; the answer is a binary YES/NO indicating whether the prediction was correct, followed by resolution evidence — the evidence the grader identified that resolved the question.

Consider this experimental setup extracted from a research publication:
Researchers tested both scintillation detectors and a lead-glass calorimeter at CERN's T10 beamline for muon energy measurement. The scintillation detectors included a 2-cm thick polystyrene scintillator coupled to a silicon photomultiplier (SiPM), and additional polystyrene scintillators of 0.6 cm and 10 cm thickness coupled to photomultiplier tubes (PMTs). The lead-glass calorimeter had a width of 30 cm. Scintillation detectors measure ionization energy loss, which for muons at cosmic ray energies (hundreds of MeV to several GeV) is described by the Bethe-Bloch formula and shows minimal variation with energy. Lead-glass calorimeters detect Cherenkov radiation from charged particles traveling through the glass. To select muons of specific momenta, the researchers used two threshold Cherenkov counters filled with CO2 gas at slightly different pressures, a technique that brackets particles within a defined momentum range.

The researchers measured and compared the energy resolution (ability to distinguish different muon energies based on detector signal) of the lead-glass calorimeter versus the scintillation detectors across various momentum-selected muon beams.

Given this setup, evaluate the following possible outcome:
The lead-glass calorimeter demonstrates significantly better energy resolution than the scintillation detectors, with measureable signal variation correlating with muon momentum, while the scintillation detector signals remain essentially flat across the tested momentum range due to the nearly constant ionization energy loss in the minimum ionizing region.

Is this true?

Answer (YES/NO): NO